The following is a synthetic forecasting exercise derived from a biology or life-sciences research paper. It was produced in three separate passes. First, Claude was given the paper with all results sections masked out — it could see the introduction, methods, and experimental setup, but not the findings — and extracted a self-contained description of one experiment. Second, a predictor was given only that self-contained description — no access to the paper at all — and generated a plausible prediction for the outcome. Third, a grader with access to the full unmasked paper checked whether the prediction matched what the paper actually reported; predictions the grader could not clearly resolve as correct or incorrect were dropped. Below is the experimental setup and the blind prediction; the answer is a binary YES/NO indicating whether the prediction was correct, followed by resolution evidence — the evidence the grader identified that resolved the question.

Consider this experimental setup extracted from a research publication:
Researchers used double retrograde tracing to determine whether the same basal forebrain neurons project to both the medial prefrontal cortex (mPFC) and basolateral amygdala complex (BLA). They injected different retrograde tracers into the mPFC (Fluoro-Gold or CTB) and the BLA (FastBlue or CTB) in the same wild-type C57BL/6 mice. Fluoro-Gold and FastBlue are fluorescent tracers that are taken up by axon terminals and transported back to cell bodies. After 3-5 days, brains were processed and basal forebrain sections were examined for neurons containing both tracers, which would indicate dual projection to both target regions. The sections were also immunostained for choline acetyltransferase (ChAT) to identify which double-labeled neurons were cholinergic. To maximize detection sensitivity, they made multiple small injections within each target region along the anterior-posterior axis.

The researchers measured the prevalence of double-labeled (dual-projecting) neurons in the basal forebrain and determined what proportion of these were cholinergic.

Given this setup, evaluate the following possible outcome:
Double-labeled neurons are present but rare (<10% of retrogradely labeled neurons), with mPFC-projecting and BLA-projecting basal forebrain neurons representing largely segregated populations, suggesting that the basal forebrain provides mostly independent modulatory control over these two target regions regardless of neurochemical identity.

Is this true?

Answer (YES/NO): YES